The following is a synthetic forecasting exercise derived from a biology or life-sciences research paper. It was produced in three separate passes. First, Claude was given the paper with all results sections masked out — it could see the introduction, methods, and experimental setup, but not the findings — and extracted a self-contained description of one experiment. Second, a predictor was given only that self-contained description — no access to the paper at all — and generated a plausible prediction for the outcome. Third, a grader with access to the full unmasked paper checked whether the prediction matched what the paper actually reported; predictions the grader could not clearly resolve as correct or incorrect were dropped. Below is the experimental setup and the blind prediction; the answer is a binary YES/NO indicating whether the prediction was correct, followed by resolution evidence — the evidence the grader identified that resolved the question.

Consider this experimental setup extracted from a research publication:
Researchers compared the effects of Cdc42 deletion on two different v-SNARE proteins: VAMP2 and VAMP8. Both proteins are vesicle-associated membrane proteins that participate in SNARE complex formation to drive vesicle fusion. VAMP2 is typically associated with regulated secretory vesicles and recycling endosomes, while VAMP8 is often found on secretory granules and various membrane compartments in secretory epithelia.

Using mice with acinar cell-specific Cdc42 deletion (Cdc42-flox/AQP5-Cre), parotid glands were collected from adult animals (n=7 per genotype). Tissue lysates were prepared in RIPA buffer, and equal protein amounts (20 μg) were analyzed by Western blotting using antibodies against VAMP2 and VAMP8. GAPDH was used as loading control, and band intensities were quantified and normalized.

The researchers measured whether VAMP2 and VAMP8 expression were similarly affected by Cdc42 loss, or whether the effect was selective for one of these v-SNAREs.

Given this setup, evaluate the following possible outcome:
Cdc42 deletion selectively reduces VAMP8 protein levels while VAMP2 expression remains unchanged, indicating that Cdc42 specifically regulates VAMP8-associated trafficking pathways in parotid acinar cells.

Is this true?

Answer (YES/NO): NO